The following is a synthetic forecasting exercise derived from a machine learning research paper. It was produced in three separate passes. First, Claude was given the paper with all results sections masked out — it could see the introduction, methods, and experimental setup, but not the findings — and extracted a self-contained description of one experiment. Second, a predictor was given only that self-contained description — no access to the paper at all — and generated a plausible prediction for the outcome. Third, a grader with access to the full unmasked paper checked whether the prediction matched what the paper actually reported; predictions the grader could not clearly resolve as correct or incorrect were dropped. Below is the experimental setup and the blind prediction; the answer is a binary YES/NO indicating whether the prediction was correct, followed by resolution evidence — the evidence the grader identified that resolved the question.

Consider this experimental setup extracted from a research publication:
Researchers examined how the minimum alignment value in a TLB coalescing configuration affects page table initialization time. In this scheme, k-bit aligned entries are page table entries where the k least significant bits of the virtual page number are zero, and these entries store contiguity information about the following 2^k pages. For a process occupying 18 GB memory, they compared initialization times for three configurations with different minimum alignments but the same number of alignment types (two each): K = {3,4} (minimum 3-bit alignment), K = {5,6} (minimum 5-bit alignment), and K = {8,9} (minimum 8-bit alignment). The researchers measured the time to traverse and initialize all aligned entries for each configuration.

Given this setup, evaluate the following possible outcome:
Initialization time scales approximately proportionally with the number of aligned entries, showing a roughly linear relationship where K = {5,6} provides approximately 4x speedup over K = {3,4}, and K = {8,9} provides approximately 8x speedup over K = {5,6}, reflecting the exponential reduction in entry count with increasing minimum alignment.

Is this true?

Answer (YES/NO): NO